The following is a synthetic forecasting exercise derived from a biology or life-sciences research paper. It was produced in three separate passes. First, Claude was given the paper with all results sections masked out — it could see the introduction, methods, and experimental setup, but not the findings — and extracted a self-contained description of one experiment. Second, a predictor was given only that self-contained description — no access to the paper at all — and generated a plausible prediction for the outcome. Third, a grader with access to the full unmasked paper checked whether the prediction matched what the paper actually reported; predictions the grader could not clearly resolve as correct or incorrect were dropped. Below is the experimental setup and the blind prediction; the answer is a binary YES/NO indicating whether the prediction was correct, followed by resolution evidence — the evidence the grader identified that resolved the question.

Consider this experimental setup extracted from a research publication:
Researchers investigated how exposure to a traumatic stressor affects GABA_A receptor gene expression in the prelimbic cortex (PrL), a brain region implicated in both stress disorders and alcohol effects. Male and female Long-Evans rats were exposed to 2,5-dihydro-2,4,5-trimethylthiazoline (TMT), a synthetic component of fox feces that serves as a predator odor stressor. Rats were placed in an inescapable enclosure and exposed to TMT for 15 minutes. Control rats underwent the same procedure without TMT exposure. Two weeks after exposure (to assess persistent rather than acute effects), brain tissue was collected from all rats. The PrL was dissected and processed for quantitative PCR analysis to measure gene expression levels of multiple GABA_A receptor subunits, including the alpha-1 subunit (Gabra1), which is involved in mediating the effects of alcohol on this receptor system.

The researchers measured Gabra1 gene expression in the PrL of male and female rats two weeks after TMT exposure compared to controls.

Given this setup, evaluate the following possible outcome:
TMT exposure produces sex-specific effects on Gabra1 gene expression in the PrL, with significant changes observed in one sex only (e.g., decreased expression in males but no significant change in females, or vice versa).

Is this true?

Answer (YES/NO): NO